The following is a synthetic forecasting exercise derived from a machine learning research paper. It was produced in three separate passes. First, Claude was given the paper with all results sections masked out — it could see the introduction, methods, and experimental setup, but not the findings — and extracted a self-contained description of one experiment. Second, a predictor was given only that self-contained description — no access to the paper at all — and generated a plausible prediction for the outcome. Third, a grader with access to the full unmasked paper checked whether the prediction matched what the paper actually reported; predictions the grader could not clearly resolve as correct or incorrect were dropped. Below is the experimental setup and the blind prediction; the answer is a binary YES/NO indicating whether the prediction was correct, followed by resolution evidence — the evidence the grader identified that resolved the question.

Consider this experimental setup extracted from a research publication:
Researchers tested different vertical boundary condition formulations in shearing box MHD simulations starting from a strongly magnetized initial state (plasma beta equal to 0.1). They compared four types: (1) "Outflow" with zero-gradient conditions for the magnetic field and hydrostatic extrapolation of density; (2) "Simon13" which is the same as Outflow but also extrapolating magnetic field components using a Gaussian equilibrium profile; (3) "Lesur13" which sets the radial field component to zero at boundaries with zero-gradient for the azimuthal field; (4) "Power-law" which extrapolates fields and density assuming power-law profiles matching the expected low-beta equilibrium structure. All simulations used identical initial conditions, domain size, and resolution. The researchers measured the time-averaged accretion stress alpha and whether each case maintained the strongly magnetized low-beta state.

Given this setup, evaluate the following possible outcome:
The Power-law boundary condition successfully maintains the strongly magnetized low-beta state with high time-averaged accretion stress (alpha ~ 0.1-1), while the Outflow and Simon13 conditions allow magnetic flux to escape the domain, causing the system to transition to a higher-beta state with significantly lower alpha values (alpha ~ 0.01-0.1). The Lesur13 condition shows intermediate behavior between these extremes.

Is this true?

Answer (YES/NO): NO